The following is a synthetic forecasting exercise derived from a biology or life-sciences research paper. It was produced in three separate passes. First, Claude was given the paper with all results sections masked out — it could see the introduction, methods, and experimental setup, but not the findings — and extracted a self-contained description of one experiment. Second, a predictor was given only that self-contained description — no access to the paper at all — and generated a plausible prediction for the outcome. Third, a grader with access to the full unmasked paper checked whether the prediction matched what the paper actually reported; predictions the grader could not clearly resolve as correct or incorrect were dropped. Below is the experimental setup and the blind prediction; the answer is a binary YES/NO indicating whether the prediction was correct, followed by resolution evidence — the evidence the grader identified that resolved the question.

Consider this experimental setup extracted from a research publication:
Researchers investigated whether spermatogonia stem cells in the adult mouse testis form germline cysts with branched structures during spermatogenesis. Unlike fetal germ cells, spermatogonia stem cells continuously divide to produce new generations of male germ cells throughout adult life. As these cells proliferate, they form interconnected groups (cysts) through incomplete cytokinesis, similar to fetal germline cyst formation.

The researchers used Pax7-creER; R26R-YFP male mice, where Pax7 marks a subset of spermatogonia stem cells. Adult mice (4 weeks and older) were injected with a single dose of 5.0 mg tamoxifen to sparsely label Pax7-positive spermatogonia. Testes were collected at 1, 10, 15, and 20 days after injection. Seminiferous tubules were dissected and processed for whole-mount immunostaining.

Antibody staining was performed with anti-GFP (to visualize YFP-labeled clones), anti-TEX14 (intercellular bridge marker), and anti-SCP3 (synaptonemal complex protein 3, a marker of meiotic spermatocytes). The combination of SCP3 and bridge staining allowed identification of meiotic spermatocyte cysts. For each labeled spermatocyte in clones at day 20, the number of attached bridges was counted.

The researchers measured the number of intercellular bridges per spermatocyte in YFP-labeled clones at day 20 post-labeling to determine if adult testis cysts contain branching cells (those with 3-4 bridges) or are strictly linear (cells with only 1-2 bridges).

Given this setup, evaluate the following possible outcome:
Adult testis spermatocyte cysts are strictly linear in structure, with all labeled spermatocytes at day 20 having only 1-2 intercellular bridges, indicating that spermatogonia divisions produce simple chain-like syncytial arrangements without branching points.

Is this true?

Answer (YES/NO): NO